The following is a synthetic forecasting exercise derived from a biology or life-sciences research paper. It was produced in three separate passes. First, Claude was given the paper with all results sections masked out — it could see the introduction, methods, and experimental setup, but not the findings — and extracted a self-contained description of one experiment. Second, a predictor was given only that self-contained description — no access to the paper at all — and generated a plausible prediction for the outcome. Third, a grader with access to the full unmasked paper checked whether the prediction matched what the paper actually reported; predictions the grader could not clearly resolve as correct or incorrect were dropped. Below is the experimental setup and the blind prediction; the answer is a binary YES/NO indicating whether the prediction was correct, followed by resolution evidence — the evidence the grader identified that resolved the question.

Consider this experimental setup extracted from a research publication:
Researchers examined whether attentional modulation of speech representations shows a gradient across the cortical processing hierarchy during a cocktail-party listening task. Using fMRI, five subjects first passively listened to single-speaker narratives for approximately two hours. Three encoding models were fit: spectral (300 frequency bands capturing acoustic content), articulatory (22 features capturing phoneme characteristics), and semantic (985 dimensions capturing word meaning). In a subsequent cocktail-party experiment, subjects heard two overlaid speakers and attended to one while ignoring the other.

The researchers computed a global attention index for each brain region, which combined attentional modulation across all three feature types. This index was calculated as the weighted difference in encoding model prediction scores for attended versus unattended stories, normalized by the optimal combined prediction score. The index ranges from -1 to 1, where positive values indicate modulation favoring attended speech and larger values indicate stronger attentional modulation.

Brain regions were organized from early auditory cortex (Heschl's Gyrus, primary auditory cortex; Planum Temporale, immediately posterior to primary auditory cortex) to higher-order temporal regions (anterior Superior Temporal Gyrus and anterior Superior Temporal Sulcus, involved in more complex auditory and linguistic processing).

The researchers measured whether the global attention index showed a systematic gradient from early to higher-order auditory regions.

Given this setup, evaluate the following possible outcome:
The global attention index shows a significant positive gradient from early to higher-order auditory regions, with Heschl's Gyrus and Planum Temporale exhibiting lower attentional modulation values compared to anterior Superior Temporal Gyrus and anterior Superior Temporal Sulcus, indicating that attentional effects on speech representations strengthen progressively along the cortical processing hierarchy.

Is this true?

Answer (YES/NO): YES